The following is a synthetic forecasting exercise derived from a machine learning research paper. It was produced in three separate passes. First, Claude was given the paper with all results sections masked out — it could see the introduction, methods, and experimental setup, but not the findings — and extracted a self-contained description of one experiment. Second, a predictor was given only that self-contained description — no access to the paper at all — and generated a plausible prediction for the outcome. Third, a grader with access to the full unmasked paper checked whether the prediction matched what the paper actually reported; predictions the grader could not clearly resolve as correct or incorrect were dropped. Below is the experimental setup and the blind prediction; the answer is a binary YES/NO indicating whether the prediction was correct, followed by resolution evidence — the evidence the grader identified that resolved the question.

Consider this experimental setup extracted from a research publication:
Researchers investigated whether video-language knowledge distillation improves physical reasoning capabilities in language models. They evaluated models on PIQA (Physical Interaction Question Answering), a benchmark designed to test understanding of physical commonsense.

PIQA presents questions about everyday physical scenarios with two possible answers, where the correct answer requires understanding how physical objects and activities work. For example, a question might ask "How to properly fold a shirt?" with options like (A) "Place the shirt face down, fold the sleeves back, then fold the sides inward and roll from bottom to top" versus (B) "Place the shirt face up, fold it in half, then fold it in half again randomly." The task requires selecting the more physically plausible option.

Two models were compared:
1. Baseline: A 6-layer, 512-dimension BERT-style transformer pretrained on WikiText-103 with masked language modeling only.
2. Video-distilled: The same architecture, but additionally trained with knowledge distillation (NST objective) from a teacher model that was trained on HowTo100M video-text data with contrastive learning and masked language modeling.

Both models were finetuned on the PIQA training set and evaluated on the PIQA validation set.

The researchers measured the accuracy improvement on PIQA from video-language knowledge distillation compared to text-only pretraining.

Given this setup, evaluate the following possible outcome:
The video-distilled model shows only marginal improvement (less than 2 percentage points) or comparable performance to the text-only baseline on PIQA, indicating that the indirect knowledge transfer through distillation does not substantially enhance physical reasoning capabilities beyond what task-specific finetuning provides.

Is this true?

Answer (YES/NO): NO